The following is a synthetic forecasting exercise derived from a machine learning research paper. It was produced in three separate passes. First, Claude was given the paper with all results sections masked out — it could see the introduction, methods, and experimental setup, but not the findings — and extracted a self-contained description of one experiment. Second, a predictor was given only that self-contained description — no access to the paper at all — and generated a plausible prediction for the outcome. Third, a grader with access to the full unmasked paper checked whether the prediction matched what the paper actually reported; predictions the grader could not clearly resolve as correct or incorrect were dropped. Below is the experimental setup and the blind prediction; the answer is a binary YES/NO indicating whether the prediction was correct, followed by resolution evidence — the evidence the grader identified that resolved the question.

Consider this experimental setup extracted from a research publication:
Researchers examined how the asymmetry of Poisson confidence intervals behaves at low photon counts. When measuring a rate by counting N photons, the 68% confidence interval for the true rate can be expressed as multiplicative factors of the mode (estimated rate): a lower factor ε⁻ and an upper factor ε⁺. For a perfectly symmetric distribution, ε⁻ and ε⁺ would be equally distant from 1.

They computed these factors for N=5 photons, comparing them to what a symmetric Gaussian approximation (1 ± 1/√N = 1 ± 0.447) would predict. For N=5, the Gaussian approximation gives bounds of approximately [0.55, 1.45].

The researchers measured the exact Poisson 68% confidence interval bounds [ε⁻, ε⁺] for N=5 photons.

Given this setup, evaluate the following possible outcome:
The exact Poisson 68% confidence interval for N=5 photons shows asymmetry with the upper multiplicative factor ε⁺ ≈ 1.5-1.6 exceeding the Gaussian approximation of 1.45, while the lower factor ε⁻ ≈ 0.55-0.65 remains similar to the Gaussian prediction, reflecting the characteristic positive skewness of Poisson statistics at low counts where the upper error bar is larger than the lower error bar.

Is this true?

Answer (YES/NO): YES